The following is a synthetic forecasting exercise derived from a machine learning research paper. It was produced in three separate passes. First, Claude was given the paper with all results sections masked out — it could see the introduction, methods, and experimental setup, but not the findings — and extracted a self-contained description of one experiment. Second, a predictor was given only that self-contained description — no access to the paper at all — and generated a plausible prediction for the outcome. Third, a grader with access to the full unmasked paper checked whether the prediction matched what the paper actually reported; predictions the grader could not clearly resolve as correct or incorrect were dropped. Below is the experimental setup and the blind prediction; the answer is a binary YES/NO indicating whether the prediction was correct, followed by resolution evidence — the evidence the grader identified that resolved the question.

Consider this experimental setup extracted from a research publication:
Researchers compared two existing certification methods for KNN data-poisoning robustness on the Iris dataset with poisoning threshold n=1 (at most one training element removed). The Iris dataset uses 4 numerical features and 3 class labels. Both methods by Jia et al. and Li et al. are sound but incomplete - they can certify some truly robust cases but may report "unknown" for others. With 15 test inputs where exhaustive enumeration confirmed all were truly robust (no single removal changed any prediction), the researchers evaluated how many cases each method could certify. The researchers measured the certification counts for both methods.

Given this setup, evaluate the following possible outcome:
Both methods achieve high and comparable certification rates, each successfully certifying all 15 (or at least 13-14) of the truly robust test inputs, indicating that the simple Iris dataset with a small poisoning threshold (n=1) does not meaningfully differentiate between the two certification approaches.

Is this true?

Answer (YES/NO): NO